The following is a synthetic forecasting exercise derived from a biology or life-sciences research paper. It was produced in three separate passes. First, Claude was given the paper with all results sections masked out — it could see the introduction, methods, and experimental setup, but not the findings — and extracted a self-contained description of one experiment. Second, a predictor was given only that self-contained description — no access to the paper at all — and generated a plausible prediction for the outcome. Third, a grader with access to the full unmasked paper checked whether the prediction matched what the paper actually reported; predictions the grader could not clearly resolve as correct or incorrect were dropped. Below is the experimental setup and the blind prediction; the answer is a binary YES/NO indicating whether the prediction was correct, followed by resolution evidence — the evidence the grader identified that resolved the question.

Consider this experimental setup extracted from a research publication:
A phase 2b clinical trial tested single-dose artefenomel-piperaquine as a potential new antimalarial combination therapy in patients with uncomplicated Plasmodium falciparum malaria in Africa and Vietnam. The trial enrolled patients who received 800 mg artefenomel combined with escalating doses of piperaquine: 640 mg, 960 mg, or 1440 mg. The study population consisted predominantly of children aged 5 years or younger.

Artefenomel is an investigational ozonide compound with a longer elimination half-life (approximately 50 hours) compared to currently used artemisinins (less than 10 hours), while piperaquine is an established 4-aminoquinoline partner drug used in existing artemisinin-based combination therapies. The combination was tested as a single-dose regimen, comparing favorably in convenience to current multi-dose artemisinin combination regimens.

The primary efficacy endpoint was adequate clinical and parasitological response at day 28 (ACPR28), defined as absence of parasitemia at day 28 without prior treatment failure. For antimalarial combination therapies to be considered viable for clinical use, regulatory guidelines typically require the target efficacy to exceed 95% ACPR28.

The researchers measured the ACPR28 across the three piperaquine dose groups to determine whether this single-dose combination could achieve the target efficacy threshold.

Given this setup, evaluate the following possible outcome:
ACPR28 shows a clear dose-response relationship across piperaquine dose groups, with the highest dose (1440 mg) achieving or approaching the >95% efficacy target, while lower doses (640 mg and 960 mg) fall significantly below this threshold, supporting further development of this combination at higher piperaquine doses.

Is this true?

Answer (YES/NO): NO